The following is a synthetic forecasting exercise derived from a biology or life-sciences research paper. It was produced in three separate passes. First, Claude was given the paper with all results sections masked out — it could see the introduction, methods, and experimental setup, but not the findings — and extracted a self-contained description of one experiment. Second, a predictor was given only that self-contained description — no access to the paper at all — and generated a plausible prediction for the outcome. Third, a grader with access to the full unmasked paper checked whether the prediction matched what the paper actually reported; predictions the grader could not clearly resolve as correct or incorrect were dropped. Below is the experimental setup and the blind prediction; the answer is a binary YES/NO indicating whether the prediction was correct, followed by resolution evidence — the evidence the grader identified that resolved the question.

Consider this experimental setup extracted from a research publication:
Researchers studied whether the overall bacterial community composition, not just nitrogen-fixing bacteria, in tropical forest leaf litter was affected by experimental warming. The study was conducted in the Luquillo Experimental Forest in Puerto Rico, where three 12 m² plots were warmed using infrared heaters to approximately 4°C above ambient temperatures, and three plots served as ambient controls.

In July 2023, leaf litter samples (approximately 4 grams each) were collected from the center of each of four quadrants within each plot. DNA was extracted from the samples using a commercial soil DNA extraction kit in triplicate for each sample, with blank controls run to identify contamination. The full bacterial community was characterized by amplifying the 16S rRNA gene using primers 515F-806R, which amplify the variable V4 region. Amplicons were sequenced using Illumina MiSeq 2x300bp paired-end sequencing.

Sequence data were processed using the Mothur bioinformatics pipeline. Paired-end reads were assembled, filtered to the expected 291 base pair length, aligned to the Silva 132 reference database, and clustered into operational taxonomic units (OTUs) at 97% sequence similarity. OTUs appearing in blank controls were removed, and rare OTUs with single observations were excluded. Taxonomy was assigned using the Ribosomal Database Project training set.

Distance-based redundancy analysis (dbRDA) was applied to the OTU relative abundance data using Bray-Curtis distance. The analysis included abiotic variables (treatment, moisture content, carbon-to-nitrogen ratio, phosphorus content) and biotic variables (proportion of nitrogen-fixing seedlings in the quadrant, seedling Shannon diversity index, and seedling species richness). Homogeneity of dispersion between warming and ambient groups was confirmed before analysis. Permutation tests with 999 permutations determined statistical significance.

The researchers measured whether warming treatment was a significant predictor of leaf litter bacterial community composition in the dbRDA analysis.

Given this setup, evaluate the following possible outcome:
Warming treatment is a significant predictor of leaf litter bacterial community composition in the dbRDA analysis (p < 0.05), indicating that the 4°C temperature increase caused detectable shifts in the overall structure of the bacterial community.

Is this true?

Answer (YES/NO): YES